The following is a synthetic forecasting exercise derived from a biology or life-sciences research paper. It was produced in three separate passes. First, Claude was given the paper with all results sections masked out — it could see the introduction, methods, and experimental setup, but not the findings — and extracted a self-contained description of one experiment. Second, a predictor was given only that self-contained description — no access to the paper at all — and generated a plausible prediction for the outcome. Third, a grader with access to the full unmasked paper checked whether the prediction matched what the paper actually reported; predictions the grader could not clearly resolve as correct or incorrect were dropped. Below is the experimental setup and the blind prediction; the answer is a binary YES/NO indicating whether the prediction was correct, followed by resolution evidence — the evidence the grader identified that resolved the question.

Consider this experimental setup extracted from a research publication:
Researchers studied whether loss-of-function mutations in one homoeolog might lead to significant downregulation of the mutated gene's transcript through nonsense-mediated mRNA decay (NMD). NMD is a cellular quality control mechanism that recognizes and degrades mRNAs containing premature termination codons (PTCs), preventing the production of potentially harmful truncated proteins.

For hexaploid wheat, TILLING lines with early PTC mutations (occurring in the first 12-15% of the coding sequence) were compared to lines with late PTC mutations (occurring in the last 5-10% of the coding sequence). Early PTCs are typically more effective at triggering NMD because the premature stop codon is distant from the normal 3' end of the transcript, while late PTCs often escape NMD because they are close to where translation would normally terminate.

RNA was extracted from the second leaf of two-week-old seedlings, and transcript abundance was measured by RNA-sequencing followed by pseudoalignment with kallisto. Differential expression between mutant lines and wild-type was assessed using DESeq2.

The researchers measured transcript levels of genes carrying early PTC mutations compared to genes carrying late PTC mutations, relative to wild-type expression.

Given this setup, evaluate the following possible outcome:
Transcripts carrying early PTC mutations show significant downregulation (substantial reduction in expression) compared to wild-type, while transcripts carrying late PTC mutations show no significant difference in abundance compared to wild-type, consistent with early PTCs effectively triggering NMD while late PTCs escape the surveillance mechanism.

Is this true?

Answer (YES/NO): NO